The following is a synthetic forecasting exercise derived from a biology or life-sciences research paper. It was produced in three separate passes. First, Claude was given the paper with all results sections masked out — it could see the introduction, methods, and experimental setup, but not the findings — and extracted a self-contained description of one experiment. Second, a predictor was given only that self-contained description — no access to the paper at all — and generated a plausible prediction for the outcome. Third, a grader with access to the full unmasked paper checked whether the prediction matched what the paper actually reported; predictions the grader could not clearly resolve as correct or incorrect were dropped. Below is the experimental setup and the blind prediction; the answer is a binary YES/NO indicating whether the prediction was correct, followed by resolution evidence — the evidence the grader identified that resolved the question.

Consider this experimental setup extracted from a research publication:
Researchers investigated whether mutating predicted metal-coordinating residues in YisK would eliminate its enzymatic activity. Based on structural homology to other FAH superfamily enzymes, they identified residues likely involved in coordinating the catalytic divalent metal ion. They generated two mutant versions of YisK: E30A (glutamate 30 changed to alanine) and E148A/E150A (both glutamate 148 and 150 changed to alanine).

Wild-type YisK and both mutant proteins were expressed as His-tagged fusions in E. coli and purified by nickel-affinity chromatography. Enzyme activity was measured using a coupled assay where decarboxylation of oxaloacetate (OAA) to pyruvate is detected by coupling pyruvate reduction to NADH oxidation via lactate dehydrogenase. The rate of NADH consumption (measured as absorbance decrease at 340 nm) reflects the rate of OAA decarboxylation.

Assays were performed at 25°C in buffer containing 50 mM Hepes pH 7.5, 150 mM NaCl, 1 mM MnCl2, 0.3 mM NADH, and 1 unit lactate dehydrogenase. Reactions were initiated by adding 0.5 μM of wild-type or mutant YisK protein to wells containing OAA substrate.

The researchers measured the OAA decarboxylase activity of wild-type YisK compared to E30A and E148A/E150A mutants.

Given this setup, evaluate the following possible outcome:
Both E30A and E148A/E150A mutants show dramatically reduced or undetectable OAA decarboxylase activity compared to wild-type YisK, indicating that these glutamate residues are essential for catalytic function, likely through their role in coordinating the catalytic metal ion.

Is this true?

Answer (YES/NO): NO